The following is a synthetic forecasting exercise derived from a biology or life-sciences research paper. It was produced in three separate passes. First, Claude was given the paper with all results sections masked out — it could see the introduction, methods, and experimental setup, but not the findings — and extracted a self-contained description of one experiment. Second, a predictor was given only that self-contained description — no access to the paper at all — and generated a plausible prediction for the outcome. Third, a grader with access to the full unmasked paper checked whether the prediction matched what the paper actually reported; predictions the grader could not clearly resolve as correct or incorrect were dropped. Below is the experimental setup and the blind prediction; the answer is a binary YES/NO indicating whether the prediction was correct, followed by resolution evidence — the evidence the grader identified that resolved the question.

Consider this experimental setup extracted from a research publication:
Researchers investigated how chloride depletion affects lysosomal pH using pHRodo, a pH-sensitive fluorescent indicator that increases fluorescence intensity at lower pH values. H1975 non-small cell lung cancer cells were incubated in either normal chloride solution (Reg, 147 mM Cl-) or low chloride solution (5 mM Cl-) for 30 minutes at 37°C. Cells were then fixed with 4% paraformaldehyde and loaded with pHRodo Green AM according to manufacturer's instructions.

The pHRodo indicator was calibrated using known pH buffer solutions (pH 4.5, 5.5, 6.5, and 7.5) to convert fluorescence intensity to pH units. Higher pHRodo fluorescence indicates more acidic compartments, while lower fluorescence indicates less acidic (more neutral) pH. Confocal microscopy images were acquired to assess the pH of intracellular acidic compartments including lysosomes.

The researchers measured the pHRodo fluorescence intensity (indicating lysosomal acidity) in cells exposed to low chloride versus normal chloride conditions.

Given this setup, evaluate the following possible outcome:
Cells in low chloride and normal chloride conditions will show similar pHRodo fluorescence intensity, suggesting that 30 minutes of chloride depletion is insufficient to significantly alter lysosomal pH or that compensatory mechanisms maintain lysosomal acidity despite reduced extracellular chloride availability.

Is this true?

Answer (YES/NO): NO